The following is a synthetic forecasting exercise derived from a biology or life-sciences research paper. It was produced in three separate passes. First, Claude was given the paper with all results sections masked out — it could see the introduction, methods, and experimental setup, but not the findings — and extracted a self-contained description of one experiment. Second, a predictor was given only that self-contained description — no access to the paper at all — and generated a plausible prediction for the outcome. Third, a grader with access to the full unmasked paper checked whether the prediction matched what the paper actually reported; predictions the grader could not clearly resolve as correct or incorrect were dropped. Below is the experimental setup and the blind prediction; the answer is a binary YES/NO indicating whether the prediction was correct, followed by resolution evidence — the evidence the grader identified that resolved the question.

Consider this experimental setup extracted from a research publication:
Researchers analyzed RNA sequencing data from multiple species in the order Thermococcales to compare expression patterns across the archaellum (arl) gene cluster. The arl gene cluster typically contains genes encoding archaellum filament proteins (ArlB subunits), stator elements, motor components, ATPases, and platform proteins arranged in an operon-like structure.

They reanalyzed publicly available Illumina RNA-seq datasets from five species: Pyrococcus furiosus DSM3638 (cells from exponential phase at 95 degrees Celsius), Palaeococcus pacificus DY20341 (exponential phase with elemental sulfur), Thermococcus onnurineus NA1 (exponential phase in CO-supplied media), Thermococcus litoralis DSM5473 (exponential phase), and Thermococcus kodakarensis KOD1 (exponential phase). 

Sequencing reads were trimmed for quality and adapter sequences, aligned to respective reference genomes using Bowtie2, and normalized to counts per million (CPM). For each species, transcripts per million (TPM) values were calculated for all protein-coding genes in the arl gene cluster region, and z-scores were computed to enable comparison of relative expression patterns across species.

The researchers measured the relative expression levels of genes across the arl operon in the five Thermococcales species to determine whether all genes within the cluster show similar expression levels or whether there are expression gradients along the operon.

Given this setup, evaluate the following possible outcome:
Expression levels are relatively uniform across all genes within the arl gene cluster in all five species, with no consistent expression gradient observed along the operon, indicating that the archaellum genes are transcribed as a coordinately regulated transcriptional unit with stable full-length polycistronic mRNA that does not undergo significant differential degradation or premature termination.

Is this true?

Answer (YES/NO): NO